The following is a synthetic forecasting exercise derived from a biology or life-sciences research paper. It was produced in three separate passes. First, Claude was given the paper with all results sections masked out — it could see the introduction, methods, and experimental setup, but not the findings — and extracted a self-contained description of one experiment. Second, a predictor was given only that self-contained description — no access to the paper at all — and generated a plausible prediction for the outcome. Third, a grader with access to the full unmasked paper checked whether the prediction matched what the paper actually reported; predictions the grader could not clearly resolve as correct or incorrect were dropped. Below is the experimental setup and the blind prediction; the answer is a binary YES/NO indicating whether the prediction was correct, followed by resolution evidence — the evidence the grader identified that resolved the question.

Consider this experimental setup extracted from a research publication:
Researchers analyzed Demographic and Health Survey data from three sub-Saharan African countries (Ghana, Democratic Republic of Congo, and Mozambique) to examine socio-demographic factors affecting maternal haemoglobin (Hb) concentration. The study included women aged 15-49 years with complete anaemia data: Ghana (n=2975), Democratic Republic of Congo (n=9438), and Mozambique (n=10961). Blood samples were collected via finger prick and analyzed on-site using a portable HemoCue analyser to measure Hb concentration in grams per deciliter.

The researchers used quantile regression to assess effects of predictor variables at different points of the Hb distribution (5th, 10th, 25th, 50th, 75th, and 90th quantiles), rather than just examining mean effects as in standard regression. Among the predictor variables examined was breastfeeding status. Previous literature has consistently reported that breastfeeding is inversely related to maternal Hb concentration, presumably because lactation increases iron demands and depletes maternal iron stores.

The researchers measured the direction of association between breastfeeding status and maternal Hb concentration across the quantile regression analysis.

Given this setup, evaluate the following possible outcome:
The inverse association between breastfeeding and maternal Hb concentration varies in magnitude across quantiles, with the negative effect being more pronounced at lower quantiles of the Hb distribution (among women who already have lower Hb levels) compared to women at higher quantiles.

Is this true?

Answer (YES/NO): NO